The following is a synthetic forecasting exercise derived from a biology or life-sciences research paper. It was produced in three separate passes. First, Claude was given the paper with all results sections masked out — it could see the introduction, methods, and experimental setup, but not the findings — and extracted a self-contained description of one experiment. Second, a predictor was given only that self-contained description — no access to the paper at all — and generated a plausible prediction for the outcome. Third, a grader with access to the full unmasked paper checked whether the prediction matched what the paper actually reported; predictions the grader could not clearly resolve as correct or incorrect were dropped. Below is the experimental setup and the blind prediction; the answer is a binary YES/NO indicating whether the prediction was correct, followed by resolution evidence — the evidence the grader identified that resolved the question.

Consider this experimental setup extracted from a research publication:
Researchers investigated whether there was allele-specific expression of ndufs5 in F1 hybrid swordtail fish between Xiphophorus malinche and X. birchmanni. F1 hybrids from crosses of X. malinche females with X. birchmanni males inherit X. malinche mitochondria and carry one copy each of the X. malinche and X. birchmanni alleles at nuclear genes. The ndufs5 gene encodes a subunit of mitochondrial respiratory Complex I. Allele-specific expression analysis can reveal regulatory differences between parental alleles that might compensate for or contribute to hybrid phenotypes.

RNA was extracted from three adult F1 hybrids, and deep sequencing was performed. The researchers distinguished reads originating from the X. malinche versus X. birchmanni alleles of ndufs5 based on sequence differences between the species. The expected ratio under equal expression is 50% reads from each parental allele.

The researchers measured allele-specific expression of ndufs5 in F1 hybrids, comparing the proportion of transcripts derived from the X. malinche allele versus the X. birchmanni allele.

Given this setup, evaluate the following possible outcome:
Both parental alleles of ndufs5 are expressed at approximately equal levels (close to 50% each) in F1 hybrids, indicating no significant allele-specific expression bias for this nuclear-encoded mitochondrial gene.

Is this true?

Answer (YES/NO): YES